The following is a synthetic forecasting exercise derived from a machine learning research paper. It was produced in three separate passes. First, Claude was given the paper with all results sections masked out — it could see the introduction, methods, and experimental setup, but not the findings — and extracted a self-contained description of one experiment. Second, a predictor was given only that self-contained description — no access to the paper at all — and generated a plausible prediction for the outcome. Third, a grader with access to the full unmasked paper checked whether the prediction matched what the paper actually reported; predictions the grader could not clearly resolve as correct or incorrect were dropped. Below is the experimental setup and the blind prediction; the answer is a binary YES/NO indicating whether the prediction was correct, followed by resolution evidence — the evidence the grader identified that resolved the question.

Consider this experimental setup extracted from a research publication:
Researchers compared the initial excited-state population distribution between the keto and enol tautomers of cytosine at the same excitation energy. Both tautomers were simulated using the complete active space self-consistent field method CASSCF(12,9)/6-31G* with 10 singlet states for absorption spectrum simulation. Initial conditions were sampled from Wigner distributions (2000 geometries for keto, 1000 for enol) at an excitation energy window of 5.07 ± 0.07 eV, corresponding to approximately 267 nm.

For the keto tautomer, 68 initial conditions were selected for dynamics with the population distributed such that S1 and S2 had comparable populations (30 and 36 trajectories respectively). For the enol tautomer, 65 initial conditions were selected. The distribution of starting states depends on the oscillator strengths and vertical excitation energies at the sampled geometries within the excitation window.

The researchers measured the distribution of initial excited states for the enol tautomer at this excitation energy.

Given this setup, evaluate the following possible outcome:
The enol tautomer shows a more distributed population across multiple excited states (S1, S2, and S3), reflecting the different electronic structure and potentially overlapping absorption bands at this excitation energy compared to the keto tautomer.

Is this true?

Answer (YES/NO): NO